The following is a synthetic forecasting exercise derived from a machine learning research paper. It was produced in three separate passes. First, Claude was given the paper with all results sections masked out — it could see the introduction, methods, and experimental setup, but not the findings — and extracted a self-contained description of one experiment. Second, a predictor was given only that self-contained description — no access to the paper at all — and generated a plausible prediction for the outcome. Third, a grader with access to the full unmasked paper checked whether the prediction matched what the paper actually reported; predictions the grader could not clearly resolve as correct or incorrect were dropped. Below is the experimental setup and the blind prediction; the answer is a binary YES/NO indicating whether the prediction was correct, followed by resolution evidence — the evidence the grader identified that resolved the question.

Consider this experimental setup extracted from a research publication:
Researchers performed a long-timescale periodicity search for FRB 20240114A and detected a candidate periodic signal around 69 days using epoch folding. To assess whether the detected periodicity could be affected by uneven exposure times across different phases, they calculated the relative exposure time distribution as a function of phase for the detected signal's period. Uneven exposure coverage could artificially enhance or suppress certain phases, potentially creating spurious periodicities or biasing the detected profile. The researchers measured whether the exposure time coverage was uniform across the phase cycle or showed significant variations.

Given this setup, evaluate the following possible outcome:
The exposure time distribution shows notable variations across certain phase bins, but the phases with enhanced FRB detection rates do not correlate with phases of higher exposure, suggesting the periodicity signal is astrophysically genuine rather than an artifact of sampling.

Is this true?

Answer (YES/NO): NO